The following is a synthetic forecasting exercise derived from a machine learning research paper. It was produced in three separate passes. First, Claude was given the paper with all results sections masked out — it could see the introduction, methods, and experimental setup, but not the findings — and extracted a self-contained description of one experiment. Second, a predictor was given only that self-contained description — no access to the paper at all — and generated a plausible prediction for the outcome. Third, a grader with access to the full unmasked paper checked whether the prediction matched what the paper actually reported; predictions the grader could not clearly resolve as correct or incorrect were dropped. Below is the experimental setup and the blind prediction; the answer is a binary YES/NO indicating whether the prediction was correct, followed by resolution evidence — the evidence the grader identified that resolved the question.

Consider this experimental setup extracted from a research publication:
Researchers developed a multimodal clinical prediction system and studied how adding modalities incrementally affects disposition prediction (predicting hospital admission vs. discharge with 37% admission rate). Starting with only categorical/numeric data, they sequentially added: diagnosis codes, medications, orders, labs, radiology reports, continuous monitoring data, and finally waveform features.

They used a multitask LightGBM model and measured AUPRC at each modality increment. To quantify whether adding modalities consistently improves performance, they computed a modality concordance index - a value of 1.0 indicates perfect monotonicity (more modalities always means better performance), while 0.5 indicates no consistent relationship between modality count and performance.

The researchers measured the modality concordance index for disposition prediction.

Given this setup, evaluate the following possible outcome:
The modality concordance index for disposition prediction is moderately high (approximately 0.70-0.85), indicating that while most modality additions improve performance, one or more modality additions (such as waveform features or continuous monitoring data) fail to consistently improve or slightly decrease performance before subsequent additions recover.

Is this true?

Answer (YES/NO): NO